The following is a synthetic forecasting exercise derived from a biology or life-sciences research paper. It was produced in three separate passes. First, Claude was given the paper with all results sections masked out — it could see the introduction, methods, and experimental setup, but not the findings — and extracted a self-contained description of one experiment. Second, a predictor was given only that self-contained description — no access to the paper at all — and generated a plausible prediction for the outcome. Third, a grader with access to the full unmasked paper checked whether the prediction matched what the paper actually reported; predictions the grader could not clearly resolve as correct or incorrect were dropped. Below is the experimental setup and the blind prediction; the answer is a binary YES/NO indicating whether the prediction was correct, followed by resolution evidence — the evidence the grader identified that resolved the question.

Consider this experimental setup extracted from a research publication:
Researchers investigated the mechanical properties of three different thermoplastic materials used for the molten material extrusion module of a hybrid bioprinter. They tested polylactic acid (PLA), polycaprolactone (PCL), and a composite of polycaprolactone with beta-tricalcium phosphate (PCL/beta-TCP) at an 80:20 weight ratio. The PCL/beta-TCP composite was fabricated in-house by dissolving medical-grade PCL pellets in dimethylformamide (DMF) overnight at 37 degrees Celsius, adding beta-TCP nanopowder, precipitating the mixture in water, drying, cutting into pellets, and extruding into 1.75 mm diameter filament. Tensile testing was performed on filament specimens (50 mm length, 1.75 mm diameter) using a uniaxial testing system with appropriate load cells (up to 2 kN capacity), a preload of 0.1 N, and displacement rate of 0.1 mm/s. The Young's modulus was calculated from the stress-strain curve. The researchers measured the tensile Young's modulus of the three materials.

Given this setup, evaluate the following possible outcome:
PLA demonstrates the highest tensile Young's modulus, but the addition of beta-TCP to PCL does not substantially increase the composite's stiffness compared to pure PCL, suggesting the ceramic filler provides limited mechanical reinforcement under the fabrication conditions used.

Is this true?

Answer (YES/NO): YES